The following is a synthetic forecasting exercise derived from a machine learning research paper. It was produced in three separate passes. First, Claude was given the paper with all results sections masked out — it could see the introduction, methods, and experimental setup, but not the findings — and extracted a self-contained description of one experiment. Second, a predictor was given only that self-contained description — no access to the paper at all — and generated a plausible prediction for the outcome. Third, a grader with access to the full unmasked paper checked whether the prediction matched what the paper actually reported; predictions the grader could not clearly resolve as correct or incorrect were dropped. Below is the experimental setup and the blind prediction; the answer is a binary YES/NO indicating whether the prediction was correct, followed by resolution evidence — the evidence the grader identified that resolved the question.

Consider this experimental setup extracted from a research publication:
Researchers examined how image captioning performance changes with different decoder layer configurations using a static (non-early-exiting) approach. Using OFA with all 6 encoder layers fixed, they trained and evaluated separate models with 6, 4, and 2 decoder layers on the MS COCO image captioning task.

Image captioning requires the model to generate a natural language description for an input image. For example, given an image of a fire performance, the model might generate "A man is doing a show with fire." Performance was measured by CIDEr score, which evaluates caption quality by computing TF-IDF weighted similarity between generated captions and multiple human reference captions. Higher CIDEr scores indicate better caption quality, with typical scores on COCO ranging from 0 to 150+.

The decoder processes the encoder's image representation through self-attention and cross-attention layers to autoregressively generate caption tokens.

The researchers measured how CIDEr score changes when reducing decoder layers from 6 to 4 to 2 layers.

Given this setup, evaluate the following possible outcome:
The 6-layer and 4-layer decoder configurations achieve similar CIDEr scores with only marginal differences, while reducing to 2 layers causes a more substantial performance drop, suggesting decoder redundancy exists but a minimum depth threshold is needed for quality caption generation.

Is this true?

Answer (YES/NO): NO